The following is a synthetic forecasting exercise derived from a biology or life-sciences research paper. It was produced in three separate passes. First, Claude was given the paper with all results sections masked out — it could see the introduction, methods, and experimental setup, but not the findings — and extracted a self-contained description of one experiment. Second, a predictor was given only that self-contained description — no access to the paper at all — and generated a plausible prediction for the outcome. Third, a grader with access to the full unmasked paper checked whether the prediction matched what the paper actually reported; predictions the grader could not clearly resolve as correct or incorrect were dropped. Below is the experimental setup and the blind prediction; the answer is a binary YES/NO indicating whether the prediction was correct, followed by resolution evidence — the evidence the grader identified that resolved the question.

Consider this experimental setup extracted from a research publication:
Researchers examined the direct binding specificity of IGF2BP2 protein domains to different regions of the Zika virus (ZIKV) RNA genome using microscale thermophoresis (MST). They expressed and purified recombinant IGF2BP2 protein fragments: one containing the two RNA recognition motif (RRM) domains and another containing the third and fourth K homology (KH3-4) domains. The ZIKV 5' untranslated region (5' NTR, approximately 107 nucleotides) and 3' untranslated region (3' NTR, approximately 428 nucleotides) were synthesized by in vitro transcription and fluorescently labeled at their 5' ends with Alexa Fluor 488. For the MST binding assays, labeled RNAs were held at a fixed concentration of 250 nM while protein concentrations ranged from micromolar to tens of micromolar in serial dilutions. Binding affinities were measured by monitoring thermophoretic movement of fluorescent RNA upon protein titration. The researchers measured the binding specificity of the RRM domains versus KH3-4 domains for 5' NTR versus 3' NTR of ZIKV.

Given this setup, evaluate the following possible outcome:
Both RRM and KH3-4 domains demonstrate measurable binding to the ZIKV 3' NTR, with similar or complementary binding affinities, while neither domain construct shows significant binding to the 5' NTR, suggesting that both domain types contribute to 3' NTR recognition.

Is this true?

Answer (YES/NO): NO